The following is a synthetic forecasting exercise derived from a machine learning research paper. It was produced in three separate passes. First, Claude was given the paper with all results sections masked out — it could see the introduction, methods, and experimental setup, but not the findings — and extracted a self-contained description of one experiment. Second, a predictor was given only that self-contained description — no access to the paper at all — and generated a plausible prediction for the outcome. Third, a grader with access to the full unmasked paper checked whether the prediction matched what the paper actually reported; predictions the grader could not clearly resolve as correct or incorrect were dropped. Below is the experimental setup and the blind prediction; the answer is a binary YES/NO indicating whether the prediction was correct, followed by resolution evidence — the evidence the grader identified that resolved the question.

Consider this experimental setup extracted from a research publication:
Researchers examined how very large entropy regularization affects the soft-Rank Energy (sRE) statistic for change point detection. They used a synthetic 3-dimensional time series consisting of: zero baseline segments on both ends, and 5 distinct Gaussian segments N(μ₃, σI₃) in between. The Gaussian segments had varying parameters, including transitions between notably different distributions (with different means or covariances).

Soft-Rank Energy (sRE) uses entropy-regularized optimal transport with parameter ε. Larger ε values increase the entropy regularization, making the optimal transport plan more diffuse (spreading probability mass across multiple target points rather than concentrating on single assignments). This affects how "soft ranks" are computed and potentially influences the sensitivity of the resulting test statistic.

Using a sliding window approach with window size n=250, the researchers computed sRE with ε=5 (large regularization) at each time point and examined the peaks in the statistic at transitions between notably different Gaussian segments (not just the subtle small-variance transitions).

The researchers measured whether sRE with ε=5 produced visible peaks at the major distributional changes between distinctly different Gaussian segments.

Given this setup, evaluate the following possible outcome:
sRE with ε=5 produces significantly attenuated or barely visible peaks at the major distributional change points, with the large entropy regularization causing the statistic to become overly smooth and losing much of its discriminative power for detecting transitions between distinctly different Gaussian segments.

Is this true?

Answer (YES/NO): YES